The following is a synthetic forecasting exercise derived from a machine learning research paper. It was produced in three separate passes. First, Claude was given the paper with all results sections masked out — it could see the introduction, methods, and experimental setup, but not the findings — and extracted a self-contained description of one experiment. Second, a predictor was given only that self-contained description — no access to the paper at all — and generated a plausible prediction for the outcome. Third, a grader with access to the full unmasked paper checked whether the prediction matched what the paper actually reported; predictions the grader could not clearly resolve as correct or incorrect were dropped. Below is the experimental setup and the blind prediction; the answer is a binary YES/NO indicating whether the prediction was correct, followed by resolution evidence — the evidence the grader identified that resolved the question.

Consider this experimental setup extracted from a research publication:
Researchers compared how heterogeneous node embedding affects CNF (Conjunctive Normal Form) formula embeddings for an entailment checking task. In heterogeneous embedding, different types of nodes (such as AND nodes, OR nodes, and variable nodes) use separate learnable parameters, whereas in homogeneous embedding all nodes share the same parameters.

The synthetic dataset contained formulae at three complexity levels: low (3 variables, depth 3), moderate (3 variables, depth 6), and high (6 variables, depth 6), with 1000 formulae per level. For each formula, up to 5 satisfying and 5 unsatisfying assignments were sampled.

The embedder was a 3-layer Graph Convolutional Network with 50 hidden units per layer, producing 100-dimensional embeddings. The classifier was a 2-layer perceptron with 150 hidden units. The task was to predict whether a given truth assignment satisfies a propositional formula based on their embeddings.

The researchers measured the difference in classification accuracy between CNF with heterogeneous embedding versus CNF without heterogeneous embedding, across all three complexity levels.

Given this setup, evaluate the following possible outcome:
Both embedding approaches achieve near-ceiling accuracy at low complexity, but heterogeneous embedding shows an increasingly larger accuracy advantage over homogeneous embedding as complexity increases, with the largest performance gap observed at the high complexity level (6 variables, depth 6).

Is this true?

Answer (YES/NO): NO